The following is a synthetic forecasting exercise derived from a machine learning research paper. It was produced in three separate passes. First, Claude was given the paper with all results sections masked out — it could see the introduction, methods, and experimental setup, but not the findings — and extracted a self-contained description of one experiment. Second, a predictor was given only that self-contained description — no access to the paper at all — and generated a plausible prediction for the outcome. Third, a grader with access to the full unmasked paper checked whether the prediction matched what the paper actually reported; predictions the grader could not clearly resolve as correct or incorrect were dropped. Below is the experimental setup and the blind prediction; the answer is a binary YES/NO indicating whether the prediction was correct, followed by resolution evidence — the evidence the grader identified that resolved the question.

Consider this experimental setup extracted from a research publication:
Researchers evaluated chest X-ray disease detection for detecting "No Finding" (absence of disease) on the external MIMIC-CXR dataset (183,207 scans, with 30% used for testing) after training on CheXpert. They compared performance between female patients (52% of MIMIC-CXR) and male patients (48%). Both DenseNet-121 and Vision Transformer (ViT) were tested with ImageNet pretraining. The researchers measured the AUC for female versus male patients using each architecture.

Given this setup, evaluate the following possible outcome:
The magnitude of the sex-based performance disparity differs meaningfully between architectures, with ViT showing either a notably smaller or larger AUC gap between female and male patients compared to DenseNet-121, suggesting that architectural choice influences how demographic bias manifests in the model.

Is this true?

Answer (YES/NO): NO